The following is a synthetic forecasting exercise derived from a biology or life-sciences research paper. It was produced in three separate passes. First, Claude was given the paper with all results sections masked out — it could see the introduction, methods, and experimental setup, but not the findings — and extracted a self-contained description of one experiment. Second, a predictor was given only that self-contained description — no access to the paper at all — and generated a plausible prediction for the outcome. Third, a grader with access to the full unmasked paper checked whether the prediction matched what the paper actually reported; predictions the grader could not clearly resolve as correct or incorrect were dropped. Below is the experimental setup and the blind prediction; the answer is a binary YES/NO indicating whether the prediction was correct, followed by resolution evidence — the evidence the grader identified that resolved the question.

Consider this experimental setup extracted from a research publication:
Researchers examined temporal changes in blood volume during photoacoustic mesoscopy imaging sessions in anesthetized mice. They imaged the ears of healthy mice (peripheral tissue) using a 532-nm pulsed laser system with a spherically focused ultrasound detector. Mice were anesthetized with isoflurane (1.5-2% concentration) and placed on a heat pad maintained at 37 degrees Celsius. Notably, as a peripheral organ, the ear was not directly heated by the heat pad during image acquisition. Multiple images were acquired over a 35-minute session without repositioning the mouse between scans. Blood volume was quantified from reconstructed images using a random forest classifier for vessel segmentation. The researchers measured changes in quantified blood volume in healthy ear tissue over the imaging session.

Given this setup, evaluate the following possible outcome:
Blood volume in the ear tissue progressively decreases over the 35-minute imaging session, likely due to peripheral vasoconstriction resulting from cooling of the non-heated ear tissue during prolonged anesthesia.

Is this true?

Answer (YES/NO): YES